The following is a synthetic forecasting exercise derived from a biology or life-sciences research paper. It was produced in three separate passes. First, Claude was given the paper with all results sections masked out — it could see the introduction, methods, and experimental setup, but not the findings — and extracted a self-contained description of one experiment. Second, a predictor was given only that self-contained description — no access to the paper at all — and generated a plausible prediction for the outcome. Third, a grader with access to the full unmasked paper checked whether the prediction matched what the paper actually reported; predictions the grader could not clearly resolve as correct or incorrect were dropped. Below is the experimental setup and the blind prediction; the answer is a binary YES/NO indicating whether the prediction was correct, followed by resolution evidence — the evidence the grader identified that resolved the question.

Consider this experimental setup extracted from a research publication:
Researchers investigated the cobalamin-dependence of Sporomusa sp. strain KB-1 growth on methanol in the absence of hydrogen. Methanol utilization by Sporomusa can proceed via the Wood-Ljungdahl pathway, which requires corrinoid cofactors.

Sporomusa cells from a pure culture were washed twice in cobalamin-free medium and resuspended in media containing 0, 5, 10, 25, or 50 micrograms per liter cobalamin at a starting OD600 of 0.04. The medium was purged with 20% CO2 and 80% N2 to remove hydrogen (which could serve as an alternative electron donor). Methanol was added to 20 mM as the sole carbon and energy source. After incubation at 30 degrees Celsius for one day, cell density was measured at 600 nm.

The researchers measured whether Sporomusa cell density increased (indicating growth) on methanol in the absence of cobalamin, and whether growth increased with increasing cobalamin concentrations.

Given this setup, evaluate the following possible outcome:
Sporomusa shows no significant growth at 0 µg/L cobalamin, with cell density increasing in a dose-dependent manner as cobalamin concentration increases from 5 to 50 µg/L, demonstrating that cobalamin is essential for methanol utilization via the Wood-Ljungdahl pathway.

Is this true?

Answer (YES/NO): NO